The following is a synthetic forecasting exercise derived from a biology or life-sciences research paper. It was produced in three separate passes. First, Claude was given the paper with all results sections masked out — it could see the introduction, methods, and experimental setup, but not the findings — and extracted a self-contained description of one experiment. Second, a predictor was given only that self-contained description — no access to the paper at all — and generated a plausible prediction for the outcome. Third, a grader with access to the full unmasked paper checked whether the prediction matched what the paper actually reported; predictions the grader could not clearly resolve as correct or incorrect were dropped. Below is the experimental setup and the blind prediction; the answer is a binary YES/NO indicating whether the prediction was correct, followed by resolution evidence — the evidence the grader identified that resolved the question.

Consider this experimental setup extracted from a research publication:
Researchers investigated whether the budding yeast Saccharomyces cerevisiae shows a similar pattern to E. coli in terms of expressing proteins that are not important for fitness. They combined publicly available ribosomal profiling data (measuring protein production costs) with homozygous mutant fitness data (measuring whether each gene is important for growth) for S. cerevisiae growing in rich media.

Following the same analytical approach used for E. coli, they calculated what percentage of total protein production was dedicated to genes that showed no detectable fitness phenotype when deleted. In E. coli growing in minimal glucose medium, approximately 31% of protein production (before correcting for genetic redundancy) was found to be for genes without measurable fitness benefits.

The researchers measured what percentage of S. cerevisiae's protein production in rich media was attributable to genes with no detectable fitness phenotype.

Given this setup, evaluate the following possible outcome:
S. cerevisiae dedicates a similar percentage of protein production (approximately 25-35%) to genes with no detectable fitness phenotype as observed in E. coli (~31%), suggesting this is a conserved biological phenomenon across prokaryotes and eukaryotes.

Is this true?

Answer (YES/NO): YES